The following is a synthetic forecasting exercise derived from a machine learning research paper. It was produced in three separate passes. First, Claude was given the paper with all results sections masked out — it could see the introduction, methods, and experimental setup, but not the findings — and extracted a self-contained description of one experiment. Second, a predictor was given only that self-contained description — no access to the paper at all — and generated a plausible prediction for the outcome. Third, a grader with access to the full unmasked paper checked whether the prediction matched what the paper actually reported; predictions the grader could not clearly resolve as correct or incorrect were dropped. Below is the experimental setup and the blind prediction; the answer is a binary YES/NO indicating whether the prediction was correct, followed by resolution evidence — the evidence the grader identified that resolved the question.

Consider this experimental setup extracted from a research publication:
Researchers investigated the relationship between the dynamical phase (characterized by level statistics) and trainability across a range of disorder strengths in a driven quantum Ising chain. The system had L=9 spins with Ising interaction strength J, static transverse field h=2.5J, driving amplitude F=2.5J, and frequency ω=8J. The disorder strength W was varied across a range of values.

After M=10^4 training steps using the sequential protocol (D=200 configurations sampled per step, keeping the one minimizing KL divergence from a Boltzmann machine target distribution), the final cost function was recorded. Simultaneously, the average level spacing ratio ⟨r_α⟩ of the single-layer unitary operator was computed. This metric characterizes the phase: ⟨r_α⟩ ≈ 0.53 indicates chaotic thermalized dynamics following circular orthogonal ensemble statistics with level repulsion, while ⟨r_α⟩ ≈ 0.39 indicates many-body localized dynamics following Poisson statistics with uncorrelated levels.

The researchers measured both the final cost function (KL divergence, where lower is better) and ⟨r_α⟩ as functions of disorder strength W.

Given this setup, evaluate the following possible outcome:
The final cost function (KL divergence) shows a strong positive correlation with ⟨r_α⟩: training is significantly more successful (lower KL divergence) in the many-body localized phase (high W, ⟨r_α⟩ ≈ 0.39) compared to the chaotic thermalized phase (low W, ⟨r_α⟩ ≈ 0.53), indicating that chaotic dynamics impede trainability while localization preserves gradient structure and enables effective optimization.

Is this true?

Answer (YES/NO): YES